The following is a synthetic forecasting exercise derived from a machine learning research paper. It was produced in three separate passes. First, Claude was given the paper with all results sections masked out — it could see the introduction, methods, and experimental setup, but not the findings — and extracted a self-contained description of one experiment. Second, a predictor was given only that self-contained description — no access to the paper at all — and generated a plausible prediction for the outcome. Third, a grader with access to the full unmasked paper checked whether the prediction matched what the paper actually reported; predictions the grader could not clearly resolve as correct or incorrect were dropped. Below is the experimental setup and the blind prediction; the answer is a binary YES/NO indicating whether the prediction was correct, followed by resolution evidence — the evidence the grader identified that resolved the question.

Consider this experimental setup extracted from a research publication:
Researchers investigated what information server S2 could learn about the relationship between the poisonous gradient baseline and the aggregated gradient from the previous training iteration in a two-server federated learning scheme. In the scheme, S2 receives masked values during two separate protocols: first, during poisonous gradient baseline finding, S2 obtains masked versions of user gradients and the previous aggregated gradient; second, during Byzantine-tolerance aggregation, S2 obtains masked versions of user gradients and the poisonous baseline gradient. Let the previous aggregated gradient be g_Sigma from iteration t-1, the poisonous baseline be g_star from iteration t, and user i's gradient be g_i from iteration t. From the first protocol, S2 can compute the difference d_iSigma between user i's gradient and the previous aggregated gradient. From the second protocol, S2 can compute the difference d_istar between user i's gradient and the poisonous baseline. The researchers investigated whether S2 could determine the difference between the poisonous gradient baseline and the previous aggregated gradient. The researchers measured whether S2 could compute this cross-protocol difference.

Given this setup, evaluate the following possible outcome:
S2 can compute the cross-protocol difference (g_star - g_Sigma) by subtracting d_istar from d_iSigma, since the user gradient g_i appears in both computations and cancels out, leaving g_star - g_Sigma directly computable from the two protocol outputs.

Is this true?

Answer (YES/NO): YES